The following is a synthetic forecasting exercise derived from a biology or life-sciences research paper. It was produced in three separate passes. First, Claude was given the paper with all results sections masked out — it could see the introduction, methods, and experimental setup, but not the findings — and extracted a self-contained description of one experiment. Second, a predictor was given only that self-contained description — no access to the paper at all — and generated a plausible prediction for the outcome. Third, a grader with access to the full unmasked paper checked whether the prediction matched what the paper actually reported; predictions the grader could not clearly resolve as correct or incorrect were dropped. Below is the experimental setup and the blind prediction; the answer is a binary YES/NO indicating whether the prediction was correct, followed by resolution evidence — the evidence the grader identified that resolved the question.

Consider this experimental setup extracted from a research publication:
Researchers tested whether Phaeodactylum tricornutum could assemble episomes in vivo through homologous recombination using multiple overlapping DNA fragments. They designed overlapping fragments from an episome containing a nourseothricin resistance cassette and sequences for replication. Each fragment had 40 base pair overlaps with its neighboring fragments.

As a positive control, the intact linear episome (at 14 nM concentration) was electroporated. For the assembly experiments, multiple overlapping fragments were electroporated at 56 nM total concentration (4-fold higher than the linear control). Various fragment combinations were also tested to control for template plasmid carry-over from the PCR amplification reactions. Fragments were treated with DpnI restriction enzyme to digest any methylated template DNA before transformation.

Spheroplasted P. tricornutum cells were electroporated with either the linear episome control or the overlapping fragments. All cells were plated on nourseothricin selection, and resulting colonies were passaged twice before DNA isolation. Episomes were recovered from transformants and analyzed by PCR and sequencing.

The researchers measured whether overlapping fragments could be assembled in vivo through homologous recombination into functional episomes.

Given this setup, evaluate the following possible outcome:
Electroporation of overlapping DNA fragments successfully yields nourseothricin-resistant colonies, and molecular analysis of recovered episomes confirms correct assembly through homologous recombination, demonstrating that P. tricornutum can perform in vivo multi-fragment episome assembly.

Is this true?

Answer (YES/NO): YES